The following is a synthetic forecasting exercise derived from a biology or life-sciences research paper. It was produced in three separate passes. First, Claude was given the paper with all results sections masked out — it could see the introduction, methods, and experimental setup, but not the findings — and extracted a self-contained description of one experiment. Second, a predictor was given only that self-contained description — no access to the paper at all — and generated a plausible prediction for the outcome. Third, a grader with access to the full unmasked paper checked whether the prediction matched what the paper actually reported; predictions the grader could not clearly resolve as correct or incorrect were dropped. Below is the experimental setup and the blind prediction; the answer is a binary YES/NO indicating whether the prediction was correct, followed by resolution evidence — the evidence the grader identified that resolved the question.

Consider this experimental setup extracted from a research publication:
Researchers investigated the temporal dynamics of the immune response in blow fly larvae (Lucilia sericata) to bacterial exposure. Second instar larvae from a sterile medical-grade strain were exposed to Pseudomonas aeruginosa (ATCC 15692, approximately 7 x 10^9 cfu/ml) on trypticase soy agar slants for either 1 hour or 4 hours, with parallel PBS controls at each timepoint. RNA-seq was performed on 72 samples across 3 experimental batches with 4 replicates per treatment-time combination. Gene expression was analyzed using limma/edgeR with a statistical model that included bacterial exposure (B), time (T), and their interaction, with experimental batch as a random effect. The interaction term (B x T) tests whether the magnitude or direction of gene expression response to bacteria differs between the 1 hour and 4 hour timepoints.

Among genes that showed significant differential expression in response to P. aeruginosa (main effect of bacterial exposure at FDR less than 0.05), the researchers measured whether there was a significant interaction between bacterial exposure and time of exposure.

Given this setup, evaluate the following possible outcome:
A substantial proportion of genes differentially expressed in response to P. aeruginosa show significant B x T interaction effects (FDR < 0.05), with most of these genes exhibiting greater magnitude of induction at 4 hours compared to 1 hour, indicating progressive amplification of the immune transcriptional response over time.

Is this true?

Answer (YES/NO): YES